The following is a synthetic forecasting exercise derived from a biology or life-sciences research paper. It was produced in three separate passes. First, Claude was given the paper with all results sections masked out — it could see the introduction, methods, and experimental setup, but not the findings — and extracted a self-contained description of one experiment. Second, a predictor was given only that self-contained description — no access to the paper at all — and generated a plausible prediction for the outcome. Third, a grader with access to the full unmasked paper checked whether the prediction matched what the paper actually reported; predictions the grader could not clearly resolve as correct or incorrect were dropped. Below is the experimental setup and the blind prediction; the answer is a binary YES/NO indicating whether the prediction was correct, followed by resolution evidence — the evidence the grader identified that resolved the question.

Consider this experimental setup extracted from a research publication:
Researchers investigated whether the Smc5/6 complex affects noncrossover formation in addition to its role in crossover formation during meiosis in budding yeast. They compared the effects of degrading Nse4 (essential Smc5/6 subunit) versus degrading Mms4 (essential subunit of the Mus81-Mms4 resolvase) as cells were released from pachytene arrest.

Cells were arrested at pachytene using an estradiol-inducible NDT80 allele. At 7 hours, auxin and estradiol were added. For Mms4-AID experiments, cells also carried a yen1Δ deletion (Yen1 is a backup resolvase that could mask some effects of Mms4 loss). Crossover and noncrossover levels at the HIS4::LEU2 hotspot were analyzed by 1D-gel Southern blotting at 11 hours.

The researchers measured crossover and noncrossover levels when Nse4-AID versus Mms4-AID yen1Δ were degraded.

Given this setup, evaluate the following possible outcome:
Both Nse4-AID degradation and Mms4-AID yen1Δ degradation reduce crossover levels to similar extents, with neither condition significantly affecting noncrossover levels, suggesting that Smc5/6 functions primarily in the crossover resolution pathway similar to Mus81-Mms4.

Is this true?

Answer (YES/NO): NO